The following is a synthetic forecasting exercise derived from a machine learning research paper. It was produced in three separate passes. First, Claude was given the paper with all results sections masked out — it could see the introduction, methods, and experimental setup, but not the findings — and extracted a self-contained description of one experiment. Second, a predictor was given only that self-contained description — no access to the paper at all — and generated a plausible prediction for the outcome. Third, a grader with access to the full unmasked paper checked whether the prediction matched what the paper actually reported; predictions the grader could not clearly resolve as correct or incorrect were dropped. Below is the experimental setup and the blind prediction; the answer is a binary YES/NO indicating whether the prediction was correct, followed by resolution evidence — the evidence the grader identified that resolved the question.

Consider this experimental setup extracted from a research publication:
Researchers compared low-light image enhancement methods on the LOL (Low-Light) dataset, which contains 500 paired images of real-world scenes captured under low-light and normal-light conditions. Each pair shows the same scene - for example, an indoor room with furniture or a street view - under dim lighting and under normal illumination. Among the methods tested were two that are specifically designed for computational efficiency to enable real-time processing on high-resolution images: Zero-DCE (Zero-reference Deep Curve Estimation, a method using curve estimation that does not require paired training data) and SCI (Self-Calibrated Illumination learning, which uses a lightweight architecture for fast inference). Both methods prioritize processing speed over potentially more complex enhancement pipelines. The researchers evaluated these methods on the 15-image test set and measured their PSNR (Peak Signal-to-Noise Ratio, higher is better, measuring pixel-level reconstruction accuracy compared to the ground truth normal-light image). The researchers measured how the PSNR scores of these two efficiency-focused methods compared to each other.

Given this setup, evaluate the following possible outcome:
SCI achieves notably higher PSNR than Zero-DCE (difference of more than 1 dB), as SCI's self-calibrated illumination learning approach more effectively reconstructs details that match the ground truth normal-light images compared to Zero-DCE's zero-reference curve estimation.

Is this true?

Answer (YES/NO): NO